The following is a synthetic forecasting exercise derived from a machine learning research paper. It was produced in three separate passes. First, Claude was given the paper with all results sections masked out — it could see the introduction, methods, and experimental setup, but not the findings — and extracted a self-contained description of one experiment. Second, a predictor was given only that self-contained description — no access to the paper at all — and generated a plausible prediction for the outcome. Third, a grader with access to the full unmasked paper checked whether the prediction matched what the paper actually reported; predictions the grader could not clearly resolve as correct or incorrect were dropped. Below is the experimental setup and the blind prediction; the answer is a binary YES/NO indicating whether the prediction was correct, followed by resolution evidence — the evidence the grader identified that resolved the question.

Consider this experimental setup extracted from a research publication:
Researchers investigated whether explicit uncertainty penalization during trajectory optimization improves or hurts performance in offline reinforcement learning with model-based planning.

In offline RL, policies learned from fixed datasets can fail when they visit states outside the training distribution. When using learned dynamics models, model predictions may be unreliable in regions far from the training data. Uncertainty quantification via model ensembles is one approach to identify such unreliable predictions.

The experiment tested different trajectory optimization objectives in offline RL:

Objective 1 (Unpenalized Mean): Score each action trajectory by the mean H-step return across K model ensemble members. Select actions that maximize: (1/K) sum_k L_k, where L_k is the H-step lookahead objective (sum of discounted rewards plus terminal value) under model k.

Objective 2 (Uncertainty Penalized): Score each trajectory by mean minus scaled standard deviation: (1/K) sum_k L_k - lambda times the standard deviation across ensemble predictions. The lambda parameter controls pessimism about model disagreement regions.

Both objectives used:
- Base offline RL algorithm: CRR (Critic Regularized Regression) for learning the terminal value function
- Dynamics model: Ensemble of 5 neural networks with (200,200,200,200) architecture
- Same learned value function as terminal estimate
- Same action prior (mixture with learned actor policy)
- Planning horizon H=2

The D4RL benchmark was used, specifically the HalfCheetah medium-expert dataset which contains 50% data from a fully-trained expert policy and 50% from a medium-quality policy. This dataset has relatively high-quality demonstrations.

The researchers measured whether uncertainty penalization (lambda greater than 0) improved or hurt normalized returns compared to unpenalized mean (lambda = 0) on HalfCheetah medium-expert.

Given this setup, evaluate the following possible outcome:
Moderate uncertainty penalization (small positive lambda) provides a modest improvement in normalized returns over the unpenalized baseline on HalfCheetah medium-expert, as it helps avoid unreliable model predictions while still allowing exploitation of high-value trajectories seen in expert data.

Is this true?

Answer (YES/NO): NO